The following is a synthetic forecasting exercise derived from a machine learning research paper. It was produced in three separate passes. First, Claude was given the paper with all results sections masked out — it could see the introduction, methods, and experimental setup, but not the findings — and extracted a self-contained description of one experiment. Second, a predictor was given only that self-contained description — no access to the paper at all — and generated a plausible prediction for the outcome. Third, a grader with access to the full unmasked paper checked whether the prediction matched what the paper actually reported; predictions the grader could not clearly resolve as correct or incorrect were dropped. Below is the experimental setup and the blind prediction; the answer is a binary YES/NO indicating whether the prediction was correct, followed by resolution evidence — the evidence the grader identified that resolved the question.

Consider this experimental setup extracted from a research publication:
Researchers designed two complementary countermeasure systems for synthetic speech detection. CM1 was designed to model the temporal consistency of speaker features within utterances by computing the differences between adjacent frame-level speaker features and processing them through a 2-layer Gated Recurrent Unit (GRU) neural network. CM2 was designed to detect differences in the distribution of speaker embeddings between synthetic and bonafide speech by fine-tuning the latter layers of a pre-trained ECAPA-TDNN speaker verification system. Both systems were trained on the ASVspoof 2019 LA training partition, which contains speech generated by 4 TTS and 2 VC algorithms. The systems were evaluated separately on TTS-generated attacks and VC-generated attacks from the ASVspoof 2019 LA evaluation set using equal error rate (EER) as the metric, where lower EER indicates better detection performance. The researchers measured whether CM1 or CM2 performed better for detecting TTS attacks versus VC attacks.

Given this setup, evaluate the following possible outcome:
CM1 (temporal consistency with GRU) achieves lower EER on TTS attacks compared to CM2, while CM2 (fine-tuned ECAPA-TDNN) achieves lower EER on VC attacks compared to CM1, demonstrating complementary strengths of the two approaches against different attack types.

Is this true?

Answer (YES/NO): NO